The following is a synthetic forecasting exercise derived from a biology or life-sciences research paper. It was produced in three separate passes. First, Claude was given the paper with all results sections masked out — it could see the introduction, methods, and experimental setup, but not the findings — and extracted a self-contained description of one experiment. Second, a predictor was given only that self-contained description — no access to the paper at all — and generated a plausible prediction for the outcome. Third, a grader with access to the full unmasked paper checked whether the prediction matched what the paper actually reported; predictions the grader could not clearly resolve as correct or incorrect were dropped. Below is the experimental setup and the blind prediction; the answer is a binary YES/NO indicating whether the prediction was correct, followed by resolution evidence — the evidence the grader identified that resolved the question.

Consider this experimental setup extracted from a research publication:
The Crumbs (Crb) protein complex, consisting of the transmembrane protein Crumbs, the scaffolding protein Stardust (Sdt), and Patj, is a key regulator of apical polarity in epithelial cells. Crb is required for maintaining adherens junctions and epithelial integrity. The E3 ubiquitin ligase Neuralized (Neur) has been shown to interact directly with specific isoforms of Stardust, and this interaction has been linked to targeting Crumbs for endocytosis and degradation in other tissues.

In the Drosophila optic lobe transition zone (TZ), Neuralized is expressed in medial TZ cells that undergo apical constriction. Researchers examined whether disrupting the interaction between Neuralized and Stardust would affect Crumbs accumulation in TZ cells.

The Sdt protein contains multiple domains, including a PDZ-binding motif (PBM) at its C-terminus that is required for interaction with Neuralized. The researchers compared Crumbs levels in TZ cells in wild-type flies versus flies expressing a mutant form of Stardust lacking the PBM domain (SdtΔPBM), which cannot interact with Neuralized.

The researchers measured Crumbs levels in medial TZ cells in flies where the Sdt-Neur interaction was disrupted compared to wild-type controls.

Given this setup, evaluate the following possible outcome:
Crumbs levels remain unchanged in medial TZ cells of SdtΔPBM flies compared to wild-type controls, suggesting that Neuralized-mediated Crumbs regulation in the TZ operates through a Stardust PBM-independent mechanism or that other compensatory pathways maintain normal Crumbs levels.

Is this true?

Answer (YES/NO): NO